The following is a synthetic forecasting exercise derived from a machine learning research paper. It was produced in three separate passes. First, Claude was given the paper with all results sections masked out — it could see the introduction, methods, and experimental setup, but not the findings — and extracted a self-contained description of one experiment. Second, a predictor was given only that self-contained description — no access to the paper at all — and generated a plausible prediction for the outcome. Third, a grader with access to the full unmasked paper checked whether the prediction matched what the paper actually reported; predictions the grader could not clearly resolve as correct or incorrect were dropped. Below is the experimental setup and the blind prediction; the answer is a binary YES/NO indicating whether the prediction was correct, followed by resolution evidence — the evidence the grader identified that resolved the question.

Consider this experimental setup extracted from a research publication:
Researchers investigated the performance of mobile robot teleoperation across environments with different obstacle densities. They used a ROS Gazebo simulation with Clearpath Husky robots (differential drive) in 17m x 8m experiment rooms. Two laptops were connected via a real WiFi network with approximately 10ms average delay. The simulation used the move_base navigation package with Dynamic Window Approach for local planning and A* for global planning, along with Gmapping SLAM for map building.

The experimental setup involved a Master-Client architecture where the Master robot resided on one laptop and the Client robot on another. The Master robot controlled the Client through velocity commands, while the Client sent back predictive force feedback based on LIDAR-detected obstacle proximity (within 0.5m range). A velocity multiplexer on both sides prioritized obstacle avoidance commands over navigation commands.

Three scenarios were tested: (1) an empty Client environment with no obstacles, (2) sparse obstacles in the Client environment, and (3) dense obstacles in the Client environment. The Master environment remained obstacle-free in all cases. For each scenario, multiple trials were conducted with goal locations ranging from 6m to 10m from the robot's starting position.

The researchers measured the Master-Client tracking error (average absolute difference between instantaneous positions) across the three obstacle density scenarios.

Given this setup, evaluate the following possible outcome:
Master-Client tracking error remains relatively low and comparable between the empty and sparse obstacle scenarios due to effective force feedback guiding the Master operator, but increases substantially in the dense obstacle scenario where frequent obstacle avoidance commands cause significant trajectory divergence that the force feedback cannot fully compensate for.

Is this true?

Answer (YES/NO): NO